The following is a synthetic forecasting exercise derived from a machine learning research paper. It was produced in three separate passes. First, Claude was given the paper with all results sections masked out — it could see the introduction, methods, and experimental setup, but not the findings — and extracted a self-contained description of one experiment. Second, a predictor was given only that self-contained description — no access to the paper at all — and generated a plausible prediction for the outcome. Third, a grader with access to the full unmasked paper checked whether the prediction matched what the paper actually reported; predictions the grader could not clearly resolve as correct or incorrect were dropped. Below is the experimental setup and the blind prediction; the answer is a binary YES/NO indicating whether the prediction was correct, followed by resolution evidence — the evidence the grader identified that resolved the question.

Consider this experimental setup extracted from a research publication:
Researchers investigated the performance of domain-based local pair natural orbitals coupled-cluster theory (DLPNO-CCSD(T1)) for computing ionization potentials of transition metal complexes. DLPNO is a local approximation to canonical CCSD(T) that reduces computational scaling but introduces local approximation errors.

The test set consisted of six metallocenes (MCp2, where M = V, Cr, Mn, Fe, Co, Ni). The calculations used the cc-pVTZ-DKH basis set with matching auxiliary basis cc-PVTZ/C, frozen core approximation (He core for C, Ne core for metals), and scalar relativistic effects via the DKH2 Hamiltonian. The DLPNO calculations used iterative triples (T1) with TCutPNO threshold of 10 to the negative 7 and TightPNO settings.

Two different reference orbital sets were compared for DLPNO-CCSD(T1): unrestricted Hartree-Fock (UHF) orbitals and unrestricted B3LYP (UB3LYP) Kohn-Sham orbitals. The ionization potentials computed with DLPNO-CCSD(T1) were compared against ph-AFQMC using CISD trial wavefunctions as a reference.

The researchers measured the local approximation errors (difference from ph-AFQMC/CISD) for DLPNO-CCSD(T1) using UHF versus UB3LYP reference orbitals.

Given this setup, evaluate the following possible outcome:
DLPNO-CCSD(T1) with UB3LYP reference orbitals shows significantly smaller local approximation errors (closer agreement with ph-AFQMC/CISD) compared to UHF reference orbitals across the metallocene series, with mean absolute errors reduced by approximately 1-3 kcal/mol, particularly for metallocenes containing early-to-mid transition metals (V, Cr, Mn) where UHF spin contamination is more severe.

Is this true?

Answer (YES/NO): NO